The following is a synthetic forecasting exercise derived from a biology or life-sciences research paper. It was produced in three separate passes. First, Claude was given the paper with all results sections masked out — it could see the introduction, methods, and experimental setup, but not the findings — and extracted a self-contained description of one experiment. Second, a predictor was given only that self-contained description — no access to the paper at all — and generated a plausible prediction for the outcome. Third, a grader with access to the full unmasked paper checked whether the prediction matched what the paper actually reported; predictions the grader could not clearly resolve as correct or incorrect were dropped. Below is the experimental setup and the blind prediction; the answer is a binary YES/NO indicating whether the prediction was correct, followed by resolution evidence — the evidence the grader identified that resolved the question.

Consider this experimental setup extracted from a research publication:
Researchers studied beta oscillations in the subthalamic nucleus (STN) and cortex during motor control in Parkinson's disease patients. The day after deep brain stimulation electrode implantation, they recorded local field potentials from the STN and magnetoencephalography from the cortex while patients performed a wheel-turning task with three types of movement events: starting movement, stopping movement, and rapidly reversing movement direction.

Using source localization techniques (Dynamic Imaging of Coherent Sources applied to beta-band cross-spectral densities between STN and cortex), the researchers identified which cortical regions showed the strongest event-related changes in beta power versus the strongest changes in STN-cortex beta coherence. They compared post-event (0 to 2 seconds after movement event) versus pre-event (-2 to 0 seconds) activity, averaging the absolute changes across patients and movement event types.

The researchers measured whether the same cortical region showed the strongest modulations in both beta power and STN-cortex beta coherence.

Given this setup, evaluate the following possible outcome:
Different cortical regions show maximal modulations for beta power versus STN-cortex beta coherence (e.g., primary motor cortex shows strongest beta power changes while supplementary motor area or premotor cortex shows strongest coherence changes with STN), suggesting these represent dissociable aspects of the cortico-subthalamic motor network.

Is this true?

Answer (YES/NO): YES